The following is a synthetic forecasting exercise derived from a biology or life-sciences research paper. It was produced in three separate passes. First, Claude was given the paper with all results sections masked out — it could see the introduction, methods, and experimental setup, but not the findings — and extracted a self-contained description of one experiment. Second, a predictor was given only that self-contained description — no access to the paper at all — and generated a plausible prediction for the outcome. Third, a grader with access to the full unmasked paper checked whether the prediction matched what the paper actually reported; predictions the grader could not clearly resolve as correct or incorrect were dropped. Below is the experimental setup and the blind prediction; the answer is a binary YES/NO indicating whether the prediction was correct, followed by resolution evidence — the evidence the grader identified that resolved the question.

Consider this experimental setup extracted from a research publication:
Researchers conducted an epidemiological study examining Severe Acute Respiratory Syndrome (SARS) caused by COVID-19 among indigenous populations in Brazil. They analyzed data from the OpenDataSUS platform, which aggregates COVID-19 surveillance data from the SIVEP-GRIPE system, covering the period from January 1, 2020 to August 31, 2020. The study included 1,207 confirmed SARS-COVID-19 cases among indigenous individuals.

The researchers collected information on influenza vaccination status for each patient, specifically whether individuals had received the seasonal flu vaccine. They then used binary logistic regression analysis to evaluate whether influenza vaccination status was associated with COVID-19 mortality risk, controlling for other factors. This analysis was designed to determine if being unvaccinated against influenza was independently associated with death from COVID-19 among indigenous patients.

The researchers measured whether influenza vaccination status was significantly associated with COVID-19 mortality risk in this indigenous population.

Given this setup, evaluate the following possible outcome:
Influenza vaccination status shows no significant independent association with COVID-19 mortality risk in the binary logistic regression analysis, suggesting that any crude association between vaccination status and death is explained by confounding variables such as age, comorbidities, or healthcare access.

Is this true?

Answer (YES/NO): NO